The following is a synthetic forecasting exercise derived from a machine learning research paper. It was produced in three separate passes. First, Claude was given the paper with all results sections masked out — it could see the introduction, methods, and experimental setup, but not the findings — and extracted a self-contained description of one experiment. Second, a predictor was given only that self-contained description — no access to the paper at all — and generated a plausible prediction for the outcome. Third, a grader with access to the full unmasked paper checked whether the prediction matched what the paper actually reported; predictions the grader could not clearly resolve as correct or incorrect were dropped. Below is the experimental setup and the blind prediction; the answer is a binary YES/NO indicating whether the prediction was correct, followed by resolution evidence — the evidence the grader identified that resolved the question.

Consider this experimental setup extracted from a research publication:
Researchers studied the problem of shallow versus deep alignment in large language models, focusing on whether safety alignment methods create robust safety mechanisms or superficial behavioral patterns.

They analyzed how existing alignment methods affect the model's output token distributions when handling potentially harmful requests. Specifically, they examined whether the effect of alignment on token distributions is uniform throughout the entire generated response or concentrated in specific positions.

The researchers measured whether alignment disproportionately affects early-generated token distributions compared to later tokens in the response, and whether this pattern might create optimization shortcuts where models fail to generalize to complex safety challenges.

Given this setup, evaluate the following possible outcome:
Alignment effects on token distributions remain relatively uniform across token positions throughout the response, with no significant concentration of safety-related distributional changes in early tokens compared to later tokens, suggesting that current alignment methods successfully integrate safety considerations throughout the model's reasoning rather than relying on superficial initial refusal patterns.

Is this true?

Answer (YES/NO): NO